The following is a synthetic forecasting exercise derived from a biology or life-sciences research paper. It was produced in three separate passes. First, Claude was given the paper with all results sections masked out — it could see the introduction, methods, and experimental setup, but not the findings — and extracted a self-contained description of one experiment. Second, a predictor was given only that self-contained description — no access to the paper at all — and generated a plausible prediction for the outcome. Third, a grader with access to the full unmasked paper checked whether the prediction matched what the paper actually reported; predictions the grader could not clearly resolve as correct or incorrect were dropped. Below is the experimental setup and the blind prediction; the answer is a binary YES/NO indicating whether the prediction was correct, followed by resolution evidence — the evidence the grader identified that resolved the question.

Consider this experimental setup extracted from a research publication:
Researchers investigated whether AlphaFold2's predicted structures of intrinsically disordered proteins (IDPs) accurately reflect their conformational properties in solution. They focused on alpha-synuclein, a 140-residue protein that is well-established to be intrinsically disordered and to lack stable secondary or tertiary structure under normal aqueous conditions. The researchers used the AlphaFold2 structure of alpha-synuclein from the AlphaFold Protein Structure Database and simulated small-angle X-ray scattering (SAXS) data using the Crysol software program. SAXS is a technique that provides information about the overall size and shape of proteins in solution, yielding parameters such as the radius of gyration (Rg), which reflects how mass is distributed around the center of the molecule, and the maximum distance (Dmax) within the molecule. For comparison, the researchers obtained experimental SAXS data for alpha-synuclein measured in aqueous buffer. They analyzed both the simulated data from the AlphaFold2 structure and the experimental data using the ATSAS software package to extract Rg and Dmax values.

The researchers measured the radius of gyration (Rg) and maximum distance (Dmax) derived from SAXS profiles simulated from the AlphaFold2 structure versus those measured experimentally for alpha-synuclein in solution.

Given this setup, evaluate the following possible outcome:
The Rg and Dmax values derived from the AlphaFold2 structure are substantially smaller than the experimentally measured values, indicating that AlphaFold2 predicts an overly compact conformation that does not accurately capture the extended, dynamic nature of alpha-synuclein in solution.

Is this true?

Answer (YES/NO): NO